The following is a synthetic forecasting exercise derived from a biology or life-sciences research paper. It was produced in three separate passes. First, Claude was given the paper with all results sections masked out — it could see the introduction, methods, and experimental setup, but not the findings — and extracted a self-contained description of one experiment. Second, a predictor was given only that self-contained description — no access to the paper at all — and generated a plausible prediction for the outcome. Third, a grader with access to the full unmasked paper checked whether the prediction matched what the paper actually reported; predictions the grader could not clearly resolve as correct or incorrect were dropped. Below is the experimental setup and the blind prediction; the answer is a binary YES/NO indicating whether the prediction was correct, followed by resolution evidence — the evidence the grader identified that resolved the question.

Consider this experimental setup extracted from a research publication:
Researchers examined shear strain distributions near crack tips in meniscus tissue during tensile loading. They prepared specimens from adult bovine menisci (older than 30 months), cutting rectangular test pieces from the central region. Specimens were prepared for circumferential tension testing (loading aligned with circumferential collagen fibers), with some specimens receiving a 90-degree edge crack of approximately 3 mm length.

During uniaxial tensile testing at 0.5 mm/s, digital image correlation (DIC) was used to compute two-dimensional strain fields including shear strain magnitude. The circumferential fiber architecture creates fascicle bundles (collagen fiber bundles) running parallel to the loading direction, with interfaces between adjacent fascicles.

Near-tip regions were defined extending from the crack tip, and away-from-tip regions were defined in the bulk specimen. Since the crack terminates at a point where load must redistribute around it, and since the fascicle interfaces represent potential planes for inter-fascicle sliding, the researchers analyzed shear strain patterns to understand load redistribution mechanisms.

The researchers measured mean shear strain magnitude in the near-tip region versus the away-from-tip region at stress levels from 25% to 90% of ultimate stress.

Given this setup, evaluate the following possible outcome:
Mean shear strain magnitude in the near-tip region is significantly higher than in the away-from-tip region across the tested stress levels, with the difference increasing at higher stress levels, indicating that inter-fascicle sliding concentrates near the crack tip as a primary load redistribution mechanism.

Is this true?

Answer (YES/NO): NO